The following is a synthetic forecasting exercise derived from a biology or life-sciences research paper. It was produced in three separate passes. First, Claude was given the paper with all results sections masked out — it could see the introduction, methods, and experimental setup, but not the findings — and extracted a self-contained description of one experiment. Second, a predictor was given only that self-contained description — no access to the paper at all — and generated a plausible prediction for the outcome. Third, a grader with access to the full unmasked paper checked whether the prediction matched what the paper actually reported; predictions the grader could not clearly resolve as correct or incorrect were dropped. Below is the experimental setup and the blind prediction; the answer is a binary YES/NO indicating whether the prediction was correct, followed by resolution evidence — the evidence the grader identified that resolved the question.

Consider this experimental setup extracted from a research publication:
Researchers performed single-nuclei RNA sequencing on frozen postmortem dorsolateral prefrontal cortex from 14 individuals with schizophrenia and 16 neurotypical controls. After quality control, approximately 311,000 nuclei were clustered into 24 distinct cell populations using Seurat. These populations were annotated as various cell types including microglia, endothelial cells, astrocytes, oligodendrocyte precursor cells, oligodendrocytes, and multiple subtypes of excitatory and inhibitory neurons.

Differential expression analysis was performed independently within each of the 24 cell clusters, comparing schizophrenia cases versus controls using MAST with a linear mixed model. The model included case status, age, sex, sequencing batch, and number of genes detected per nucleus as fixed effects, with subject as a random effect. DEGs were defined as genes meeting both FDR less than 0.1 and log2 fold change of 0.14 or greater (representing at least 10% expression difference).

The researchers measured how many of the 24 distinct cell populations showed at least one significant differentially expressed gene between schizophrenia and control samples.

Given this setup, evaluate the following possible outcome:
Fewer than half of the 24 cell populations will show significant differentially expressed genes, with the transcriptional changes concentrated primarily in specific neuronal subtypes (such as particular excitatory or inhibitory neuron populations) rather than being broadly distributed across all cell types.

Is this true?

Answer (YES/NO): NO